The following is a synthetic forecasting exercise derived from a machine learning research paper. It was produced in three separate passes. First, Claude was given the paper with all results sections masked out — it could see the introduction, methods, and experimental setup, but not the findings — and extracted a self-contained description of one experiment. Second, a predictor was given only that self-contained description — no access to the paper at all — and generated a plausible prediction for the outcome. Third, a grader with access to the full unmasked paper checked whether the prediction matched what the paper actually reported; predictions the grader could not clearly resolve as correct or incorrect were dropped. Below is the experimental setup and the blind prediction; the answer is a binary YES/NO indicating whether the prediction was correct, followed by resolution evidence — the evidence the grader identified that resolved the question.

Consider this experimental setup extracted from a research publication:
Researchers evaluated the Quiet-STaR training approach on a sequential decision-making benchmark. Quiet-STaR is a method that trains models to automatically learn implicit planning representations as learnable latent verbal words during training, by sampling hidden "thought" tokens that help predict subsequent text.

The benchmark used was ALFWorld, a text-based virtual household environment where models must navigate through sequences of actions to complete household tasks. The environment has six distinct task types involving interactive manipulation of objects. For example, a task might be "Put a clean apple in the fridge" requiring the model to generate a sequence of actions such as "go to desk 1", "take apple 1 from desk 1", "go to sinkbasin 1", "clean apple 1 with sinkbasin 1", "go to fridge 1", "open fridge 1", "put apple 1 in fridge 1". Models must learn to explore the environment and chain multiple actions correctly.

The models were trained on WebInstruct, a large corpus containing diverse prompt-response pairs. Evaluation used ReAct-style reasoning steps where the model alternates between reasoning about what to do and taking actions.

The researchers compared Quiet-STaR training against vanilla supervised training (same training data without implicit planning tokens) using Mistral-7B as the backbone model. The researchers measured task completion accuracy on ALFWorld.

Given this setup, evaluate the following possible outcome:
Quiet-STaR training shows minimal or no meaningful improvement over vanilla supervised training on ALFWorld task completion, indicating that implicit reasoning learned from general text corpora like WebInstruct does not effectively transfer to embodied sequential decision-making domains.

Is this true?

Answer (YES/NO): NO